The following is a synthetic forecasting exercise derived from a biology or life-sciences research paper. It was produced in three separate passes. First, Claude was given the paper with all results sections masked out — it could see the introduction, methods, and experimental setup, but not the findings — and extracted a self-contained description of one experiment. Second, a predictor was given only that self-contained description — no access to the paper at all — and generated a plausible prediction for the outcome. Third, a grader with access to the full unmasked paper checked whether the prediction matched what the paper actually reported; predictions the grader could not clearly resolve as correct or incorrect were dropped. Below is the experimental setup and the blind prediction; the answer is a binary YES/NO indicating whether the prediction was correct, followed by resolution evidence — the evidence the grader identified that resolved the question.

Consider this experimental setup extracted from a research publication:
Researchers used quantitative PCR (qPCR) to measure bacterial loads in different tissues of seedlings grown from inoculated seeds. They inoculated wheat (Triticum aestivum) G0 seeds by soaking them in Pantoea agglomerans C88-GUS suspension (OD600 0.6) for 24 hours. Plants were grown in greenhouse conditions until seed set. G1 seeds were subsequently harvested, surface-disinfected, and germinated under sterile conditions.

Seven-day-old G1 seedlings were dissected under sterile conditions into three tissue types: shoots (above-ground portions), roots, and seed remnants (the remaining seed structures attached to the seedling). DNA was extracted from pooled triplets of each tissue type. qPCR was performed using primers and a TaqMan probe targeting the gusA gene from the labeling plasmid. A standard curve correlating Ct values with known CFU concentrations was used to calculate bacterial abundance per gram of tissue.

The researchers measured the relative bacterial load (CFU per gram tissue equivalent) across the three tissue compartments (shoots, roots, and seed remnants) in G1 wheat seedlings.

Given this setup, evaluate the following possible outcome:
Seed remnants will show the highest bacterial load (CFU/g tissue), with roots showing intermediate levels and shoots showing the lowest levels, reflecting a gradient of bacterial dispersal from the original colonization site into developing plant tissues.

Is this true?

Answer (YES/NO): NO